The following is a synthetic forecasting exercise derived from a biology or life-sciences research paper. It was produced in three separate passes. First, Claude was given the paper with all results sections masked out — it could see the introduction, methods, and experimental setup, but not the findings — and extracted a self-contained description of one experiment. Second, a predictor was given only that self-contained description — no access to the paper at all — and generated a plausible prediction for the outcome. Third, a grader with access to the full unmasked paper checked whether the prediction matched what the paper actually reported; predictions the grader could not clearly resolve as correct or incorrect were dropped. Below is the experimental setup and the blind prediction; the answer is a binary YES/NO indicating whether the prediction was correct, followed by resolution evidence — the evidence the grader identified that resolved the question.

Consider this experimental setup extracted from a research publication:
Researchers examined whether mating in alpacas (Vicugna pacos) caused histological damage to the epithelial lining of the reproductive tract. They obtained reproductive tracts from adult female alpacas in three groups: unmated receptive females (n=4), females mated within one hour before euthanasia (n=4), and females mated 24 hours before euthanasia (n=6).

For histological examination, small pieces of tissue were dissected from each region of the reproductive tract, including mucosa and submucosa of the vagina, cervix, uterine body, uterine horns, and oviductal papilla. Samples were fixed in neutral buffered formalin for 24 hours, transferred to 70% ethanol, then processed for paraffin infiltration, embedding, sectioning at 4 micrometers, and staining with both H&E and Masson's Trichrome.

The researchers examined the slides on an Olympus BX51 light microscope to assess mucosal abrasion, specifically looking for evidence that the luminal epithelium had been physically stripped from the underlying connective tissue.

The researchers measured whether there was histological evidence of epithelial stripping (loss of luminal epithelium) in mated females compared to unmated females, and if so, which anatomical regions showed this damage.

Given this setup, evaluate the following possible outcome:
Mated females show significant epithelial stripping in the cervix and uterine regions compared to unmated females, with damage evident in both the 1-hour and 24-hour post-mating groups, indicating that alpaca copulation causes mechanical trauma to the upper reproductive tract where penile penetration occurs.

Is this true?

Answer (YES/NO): NO